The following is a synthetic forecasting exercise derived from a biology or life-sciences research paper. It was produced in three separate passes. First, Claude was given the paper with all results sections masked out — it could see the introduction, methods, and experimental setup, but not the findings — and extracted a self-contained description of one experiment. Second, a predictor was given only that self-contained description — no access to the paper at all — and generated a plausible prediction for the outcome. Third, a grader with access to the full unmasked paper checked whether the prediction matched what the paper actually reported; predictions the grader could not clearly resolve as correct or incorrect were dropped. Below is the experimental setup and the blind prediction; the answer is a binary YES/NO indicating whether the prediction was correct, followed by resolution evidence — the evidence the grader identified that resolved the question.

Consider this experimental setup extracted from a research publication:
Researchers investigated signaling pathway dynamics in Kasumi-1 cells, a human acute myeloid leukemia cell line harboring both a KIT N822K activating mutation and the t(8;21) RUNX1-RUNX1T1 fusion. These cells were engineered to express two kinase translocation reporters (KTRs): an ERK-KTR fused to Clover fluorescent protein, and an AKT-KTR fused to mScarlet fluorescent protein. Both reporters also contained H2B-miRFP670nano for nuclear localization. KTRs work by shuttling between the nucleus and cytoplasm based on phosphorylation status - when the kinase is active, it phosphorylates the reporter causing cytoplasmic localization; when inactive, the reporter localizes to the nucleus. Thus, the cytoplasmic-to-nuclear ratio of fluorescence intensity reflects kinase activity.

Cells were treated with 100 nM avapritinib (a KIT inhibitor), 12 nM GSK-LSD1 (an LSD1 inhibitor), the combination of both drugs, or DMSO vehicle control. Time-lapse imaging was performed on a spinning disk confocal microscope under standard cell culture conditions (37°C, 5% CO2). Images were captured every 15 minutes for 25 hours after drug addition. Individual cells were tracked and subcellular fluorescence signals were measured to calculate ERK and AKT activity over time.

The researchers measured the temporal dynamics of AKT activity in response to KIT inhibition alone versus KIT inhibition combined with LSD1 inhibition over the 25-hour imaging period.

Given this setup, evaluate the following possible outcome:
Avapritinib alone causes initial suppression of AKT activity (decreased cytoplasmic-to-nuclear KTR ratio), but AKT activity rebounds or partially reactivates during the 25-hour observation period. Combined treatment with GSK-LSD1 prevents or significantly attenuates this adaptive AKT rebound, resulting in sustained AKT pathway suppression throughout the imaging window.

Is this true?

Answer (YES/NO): YES